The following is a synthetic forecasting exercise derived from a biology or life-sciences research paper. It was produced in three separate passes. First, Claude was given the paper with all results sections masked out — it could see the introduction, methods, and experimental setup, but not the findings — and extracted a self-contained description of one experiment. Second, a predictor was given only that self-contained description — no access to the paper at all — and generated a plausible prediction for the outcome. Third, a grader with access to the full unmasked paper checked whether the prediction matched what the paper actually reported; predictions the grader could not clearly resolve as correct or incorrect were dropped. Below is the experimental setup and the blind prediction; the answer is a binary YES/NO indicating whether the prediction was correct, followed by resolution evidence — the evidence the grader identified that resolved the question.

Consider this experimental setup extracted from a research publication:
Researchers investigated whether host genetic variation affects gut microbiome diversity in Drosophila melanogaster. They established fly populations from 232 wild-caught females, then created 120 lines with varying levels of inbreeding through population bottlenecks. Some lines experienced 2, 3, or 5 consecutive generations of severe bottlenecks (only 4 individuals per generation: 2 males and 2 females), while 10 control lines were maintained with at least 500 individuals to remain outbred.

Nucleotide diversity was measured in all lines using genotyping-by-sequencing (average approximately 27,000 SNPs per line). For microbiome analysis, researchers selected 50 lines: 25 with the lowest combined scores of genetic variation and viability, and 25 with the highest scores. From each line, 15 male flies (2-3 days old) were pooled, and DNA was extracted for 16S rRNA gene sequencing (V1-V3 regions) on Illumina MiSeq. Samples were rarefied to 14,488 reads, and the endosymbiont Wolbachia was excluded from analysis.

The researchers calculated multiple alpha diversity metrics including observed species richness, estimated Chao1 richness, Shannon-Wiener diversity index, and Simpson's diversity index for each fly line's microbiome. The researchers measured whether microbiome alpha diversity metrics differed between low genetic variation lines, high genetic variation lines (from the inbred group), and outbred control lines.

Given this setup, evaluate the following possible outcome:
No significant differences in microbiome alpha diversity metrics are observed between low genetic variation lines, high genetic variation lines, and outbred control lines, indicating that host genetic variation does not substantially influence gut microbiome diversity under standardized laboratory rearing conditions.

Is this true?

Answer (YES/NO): NO